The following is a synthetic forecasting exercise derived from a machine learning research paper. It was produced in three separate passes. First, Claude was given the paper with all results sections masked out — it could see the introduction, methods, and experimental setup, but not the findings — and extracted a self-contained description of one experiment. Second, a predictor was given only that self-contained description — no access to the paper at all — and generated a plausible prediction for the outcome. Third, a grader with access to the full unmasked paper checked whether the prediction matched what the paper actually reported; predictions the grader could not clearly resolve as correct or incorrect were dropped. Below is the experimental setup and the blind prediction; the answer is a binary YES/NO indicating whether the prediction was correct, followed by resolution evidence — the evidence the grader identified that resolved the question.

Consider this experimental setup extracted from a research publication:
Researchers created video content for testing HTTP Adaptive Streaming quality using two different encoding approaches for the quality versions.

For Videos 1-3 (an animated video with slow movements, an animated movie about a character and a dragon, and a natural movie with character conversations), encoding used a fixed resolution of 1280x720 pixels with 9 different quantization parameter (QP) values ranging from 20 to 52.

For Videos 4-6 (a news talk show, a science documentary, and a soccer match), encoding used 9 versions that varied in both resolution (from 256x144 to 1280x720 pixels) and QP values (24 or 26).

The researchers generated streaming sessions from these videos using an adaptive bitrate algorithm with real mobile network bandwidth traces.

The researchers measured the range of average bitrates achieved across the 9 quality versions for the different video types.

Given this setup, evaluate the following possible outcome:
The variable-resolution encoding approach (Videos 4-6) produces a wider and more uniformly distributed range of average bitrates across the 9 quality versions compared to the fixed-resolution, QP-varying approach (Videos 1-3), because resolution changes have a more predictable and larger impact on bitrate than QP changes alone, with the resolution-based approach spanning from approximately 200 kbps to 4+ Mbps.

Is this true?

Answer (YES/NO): NO